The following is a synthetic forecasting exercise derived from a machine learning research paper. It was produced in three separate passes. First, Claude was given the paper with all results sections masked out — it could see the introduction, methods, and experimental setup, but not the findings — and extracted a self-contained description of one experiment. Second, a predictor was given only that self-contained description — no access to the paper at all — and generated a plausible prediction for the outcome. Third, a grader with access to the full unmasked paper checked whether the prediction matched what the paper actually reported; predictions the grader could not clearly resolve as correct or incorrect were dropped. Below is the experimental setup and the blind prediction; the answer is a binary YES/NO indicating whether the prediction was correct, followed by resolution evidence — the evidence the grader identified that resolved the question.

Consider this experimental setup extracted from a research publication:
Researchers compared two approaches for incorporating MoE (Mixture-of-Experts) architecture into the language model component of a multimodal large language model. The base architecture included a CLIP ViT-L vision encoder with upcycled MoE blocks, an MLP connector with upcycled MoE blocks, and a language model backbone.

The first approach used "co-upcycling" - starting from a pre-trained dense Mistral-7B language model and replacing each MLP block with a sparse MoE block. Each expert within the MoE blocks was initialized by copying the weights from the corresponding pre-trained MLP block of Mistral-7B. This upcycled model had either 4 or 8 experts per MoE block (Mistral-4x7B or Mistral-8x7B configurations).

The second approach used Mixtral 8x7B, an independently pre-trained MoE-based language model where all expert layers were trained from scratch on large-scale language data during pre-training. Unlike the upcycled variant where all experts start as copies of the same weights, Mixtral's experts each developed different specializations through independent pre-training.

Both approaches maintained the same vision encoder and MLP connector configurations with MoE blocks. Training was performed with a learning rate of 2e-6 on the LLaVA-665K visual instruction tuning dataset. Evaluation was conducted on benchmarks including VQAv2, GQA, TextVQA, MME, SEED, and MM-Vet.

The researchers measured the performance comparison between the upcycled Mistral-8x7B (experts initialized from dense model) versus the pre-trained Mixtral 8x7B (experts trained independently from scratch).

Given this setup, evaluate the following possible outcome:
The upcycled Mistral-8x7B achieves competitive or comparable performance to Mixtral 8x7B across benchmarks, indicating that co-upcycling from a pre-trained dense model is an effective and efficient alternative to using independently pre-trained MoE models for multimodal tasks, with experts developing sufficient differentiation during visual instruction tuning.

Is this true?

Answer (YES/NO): NO